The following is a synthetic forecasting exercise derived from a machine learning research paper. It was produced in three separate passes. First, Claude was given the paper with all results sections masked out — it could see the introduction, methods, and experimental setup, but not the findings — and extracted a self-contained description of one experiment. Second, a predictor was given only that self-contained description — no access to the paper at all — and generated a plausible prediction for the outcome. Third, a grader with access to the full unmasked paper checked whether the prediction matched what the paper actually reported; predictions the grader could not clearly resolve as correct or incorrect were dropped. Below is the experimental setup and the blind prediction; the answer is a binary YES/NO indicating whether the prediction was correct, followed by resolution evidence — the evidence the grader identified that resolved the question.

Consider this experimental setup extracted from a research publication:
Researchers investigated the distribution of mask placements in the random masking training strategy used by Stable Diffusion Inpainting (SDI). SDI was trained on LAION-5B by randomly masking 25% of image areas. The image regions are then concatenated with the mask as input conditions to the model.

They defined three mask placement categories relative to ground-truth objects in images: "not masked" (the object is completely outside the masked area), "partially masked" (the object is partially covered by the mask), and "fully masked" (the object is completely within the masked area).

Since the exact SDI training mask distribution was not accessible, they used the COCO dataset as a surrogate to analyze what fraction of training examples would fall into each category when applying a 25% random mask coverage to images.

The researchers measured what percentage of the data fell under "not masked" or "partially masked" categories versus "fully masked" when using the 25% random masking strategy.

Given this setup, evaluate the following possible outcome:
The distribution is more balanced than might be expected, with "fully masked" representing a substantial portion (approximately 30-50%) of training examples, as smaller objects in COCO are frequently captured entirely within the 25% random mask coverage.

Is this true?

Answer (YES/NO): NO